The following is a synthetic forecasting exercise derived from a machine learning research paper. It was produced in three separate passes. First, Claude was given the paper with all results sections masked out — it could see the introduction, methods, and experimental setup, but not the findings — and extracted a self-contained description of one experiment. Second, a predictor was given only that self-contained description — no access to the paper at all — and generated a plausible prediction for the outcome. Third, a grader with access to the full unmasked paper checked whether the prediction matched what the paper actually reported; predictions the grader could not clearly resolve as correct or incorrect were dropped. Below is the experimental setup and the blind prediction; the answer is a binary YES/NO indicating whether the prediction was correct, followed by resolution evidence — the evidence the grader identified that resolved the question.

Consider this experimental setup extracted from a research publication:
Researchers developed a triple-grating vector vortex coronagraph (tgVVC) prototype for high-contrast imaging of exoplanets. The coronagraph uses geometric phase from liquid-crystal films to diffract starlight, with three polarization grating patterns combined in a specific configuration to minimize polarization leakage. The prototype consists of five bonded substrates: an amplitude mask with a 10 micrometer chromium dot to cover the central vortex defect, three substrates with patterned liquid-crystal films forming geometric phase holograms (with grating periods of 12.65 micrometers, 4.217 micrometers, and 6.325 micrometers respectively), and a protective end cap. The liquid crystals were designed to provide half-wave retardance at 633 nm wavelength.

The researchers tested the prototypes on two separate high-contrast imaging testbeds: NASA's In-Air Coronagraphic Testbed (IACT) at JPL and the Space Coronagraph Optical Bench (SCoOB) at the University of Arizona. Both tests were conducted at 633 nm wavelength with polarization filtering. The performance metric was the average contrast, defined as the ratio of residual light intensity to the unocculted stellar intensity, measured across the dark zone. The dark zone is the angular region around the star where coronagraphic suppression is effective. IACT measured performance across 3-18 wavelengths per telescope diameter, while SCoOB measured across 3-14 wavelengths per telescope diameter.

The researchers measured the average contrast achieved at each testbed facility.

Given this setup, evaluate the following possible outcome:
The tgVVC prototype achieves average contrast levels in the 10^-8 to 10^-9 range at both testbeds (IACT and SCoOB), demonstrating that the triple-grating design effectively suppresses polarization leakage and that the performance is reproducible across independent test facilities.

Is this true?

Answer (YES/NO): NO